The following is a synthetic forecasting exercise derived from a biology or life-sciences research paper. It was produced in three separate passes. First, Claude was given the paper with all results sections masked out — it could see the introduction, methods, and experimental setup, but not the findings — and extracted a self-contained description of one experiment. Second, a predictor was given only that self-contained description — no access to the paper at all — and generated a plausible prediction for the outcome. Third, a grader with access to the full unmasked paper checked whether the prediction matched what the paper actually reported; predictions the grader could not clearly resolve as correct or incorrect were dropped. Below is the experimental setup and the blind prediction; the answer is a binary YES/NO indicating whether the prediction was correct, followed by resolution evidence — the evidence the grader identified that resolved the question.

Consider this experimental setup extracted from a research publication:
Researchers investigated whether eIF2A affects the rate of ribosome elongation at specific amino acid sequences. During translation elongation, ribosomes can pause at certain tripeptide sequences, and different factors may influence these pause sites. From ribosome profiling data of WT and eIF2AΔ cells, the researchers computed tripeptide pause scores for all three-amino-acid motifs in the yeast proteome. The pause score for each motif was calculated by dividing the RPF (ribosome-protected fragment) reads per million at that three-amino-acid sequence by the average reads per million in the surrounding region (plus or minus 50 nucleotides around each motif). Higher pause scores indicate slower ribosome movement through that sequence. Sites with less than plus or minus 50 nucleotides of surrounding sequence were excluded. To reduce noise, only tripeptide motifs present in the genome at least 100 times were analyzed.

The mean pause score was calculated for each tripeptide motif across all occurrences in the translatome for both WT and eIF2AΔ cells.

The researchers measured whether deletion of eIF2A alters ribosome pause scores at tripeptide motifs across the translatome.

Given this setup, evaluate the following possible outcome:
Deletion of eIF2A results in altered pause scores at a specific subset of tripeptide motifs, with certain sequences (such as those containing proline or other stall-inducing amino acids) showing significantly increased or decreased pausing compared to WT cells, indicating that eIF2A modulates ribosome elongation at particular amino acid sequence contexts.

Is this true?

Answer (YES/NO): NO